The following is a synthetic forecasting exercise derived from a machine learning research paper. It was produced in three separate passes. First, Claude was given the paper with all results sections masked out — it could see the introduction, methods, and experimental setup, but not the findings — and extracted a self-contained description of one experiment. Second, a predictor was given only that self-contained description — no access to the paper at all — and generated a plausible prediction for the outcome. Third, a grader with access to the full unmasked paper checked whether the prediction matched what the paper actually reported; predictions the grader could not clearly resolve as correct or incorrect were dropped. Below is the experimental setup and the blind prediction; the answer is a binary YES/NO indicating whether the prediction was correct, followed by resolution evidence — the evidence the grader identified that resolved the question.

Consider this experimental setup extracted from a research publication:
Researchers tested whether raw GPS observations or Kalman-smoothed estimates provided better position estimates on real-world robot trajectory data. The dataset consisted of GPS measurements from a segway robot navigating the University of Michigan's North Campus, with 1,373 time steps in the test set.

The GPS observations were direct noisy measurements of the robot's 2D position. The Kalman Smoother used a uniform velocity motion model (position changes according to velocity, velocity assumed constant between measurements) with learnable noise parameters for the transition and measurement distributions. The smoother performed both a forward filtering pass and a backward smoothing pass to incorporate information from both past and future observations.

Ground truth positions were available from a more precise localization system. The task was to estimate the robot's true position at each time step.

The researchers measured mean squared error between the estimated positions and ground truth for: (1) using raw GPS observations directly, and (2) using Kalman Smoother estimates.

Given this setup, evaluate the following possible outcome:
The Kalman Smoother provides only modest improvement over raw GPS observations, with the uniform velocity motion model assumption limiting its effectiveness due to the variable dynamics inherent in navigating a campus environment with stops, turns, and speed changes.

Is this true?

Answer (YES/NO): YES